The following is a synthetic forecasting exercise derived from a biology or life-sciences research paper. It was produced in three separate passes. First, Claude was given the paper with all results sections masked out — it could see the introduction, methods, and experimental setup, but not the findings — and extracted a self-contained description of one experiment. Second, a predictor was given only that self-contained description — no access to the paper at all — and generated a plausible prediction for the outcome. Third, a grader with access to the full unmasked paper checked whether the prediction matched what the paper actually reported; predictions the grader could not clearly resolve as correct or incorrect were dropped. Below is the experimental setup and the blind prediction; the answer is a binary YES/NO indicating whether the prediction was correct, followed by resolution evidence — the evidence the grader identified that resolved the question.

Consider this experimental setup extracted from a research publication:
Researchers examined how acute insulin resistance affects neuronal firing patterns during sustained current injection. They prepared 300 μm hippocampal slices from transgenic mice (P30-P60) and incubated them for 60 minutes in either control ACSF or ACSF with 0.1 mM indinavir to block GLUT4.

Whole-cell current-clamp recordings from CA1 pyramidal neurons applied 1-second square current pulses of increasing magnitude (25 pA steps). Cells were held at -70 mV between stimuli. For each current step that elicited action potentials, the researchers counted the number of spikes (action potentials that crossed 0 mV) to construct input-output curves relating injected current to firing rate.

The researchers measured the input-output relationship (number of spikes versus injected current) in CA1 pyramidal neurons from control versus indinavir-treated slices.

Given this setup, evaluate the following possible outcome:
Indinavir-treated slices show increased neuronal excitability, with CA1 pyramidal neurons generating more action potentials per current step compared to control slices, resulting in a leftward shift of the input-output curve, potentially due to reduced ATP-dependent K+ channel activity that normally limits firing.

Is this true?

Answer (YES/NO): YES